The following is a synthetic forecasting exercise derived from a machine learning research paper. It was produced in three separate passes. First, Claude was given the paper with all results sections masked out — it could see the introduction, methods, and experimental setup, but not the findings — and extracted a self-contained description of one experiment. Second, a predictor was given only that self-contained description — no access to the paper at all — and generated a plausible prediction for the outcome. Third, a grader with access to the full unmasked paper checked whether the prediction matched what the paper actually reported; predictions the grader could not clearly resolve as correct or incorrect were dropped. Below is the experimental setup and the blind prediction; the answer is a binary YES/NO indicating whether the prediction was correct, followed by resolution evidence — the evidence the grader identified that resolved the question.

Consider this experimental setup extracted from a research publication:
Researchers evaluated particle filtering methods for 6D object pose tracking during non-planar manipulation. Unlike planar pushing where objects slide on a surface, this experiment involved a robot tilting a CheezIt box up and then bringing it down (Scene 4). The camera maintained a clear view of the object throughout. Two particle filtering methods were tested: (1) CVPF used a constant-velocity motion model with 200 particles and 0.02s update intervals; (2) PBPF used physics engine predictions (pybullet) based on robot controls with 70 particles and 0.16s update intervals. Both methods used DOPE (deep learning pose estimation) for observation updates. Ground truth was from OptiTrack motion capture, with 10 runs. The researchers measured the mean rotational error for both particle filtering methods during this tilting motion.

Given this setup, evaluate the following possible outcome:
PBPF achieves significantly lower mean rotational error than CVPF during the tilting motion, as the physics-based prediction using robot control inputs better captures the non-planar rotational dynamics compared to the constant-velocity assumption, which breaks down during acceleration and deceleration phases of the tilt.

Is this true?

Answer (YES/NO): NO